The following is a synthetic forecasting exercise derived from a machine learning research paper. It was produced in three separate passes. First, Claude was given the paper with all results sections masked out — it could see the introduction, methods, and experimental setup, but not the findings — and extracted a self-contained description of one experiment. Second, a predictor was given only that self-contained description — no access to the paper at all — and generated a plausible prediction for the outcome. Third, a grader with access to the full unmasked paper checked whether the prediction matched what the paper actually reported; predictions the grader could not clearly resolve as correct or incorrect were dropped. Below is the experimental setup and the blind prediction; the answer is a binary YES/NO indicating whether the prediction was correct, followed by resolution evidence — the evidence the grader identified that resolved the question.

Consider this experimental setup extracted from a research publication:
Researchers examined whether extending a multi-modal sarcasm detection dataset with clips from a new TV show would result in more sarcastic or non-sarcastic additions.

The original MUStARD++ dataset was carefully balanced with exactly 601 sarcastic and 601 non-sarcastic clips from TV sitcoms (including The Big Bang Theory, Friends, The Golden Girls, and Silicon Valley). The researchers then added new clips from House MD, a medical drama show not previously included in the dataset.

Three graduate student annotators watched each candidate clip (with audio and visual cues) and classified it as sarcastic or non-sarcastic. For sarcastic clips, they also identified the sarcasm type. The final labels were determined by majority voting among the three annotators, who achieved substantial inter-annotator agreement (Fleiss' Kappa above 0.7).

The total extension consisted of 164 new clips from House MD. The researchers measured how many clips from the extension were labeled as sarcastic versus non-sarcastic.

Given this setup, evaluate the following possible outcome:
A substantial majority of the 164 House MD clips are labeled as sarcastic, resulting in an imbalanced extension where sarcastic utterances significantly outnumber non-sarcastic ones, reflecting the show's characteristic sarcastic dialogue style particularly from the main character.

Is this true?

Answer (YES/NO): NO